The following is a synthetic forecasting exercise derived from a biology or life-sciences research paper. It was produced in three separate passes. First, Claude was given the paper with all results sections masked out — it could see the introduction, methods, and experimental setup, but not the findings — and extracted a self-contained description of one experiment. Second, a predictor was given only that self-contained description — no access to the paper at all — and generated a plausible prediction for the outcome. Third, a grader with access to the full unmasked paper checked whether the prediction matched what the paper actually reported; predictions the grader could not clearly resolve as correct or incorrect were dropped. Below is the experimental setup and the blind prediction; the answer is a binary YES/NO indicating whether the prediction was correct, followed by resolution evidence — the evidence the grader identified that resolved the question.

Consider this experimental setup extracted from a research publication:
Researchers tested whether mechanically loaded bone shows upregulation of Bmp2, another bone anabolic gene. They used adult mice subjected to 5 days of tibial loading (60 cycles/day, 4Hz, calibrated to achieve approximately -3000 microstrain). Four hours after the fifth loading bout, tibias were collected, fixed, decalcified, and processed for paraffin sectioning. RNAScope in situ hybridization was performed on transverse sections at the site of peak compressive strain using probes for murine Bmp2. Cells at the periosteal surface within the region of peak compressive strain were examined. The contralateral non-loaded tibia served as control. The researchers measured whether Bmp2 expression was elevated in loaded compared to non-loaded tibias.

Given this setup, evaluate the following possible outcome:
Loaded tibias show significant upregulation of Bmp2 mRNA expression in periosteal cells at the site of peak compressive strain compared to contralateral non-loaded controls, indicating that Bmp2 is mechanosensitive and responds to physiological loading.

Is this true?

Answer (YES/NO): NO